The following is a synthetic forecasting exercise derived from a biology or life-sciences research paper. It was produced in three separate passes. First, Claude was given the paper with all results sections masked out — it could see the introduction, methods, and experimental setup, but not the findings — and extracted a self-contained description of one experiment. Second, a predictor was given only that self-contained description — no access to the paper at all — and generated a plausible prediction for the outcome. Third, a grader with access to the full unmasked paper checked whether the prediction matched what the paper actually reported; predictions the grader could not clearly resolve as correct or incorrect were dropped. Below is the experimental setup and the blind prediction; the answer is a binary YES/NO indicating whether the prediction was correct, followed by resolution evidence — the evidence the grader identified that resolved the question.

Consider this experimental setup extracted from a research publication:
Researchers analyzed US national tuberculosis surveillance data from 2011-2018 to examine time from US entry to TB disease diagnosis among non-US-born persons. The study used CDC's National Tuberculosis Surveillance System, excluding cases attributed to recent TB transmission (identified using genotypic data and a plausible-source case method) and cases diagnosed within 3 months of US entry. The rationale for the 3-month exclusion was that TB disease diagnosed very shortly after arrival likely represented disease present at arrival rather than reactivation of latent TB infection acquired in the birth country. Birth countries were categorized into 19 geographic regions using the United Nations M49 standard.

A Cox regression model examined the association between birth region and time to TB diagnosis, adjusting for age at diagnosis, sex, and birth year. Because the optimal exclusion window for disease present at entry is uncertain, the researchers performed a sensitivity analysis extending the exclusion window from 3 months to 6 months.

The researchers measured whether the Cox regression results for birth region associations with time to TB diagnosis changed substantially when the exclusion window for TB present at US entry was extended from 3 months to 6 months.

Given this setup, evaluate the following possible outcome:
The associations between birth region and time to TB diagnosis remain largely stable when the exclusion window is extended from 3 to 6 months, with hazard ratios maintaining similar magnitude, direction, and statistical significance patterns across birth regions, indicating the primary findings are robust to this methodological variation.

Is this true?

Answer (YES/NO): YES